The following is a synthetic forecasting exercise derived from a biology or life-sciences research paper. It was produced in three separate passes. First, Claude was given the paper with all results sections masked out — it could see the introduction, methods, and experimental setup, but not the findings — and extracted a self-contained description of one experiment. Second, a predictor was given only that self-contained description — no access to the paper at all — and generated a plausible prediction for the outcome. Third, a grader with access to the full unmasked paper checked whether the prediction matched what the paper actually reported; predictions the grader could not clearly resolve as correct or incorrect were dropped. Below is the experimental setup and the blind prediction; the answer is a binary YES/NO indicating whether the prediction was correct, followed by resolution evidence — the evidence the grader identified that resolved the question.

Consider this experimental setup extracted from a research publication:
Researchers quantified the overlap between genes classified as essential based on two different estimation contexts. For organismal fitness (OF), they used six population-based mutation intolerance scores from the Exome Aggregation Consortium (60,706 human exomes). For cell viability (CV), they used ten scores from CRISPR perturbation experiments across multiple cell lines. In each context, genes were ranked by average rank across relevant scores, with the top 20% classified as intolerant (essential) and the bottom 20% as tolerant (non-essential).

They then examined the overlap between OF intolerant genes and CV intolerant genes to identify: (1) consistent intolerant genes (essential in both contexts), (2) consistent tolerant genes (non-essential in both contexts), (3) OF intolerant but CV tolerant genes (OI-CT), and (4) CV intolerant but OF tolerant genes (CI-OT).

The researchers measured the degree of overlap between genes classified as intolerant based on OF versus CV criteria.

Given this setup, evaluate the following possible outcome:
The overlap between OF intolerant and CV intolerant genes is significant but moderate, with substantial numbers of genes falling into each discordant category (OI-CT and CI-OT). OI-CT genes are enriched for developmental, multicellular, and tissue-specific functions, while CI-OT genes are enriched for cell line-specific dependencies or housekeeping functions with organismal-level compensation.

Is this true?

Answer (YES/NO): YES